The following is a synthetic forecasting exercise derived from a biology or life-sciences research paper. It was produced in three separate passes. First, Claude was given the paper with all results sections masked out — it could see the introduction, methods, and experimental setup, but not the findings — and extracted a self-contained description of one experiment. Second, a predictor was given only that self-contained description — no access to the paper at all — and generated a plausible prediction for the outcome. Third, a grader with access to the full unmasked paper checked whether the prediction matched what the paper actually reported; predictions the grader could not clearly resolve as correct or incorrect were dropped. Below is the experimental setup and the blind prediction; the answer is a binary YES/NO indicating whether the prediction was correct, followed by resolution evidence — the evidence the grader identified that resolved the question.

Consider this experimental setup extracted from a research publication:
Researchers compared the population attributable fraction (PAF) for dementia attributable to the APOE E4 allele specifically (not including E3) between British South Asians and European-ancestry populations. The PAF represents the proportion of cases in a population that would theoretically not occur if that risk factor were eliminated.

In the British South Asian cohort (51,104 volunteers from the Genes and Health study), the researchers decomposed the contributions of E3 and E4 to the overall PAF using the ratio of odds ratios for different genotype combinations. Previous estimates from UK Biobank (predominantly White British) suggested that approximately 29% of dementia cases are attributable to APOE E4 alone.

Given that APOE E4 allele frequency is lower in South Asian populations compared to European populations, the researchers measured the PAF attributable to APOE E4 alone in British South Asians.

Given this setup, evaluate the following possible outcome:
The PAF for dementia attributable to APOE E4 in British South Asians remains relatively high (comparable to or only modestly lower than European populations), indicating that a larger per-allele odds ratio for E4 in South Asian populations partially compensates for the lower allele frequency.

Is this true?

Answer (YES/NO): NO